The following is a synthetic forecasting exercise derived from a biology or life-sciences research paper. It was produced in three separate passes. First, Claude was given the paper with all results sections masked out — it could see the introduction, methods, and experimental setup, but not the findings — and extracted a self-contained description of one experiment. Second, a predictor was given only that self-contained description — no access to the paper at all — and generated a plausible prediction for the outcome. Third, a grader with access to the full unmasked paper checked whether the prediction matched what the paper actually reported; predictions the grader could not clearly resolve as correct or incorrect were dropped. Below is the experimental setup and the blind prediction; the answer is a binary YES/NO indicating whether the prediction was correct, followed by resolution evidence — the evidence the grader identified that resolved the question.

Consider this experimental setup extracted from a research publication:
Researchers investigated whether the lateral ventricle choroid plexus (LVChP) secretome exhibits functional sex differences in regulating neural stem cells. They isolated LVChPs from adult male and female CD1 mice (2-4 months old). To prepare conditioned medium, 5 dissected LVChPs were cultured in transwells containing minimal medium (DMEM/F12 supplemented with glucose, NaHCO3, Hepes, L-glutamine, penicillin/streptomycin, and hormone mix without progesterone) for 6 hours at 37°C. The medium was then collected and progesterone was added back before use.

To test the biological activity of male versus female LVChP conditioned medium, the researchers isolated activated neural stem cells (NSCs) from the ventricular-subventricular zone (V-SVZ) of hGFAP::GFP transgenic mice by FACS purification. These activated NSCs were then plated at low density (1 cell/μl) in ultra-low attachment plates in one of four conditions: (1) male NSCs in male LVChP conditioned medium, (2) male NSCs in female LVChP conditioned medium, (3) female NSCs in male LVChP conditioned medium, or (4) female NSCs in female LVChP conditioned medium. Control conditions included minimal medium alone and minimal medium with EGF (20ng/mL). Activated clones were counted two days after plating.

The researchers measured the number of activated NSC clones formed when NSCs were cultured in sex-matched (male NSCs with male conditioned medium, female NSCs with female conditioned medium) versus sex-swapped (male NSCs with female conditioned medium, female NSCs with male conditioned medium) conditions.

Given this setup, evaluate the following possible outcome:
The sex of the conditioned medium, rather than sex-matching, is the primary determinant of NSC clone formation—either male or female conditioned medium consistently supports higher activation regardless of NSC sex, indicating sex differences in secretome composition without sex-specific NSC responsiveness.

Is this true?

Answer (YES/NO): NO